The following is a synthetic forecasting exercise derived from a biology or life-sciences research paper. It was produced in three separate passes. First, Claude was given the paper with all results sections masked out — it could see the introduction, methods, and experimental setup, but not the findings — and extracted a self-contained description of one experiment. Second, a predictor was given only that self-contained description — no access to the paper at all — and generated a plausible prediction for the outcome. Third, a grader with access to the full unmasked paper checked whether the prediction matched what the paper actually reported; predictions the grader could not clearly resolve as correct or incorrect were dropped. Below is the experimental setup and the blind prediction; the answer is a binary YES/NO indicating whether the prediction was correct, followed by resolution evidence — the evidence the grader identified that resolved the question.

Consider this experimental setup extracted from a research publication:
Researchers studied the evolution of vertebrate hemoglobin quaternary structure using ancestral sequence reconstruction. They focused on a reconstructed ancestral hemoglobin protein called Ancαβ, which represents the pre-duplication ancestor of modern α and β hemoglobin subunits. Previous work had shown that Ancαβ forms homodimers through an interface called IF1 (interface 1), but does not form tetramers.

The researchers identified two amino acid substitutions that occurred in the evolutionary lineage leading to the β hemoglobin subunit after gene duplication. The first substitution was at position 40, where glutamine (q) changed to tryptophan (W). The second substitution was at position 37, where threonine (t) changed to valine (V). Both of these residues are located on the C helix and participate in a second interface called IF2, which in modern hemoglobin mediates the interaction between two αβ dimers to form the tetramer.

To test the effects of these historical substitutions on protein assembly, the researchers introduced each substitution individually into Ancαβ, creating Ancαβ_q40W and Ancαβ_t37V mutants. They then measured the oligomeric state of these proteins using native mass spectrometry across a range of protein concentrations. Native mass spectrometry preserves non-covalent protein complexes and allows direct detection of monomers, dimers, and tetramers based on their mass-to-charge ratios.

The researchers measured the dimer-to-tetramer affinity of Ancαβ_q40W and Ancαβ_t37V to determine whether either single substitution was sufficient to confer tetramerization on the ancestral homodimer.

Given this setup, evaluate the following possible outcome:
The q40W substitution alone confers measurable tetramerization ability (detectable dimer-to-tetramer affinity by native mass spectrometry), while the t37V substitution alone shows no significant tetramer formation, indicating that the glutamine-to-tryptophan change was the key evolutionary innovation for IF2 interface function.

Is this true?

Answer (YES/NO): YES